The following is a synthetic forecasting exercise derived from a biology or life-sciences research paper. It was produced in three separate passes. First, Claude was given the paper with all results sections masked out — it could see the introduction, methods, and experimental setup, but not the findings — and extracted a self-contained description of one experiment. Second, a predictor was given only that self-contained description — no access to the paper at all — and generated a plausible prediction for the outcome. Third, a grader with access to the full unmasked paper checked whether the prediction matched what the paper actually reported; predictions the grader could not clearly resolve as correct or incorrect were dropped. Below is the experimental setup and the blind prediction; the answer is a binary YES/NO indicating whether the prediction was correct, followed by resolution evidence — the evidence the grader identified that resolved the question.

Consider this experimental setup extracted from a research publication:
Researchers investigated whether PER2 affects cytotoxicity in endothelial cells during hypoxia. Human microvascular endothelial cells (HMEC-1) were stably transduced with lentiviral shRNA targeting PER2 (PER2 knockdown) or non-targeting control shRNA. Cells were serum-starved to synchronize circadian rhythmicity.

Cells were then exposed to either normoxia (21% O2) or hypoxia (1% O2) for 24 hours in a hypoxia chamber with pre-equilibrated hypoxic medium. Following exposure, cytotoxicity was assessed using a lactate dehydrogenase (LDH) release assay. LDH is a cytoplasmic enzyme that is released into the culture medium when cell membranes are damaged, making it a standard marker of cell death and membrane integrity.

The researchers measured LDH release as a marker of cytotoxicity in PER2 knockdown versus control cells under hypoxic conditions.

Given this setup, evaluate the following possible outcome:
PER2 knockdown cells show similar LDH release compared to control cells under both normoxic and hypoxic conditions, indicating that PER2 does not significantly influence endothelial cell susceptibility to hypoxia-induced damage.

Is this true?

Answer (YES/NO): NO